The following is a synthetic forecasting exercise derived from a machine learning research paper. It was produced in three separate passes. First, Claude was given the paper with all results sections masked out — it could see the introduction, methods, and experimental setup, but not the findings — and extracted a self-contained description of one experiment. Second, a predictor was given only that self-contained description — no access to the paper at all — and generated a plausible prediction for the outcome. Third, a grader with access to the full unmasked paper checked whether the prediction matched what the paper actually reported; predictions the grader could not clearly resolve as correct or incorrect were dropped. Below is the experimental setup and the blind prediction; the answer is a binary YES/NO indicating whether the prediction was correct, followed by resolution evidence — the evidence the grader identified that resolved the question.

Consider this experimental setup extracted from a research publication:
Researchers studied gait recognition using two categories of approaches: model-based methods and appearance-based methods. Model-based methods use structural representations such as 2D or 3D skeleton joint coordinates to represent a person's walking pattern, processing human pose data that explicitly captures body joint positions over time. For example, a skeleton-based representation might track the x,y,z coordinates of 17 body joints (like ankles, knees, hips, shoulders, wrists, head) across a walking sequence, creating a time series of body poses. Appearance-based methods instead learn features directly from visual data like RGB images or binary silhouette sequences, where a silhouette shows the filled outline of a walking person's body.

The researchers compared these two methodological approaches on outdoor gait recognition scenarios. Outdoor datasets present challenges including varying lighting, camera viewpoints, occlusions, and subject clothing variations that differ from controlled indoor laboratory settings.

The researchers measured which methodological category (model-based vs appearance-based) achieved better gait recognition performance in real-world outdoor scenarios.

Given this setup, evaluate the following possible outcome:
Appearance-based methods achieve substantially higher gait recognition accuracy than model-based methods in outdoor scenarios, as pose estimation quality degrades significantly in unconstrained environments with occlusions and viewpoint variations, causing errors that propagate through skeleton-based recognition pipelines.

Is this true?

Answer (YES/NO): YES